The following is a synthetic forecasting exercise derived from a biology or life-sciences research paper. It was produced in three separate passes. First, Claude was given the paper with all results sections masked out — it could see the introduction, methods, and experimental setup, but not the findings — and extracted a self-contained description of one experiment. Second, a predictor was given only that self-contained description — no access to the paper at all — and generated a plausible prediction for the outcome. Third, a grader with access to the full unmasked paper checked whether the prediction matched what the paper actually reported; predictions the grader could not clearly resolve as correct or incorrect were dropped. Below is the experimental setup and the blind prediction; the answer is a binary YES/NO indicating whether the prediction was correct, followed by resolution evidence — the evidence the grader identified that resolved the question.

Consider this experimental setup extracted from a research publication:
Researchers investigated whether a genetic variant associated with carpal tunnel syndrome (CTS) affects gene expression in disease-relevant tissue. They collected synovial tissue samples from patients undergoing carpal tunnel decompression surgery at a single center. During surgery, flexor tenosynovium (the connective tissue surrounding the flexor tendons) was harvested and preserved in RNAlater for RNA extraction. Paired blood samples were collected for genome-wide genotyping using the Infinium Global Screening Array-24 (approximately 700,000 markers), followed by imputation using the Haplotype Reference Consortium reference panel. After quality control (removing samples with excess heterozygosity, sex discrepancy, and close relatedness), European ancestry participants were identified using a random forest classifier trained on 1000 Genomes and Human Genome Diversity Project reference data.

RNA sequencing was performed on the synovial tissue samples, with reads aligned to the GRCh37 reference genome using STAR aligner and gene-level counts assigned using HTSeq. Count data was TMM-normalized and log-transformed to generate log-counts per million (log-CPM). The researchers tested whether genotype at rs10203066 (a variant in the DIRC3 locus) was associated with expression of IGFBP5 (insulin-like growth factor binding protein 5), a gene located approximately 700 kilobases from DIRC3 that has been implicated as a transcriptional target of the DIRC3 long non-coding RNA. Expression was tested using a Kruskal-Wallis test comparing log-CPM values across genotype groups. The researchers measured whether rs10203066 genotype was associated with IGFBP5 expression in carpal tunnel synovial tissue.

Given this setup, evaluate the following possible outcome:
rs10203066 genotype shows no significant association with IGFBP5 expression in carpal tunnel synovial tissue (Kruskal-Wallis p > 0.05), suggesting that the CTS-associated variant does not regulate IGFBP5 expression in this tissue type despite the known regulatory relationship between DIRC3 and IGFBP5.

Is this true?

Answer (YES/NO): NO